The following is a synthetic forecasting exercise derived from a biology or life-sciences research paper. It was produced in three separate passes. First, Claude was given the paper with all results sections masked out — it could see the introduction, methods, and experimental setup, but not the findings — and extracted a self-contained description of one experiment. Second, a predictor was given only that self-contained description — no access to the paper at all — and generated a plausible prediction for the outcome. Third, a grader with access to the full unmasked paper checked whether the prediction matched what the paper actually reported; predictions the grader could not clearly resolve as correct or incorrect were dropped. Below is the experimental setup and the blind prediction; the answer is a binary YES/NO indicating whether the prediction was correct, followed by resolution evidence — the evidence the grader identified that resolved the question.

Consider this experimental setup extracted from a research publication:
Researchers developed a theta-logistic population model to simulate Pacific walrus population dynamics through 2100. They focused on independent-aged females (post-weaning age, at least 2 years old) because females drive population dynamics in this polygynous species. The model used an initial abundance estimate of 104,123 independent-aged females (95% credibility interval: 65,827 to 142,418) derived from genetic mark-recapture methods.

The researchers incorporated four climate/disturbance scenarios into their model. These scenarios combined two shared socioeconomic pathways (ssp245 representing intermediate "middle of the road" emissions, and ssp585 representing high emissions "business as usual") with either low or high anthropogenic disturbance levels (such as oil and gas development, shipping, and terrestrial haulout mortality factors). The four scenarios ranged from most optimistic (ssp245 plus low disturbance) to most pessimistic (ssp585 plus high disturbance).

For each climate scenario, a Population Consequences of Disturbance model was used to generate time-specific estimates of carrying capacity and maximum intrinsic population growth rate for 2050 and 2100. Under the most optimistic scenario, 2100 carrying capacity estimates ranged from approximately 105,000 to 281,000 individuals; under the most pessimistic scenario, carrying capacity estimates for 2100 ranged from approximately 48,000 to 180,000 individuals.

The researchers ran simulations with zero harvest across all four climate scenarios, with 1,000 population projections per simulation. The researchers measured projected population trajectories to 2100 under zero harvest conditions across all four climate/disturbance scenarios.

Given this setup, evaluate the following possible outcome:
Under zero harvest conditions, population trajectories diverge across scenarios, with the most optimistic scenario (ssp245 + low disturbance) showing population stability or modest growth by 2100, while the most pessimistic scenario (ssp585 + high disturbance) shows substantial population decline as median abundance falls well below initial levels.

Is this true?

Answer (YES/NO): NO